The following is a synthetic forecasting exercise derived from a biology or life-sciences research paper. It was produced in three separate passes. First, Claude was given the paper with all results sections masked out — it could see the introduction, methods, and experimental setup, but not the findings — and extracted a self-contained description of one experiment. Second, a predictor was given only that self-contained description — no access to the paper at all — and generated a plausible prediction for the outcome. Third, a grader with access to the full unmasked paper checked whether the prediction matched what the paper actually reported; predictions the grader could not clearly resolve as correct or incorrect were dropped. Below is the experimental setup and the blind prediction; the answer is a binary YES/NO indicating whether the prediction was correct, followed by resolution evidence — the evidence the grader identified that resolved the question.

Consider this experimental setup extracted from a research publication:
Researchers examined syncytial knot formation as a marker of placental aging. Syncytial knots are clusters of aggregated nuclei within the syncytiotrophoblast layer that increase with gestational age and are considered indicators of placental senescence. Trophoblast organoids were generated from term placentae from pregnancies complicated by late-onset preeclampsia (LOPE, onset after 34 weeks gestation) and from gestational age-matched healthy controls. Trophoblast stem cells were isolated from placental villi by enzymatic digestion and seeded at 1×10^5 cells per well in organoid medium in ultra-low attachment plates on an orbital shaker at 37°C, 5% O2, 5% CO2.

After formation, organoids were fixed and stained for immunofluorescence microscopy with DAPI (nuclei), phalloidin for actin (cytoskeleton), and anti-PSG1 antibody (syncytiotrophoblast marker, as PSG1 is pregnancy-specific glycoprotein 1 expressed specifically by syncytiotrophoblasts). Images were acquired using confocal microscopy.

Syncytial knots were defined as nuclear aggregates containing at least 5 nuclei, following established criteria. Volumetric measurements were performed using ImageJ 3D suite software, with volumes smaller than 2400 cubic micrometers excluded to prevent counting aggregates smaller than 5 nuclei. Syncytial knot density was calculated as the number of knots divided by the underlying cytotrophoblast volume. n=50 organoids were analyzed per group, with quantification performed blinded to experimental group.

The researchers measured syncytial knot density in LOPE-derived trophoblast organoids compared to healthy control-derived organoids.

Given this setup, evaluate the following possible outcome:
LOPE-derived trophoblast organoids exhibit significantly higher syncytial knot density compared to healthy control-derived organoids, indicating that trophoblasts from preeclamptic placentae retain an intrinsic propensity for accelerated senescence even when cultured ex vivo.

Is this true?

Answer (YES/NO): YES